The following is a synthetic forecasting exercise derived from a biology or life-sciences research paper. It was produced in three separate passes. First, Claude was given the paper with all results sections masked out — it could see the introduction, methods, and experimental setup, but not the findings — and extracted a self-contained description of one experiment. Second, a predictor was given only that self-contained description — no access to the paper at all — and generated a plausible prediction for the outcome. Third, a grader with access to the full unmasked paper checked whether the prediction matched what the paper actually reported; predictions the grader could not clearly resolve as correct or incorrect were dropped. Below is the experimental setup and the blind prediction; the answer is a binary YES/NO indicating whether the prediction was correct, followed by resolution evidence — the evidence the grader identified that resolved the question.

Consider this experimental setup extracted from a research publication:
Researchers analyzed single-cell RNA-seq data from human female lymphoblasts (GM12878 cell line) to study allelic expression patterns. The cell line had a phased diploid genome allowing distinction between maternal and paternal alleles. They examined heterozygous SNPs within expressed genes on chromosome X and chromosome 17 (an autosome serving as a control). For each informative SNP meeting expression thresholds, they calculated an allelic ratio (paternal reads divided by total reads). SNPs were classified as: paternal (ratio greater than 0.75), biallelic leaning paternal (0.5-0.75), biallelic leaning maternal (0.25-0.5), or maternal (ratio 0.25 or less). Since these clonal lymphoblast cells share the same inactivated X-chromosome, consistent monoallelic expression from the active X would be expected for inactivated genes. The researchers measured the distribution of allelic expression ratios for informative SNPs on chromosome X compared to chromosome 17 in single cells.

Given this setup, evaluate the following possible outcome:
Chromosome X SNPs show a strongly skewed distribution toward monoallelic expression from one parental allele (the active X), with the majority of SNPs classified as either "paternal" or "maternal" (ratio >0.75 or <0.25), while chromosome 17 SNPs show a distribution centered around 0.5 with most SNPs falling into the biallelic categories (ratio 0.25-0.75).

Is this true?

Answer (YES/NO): NO